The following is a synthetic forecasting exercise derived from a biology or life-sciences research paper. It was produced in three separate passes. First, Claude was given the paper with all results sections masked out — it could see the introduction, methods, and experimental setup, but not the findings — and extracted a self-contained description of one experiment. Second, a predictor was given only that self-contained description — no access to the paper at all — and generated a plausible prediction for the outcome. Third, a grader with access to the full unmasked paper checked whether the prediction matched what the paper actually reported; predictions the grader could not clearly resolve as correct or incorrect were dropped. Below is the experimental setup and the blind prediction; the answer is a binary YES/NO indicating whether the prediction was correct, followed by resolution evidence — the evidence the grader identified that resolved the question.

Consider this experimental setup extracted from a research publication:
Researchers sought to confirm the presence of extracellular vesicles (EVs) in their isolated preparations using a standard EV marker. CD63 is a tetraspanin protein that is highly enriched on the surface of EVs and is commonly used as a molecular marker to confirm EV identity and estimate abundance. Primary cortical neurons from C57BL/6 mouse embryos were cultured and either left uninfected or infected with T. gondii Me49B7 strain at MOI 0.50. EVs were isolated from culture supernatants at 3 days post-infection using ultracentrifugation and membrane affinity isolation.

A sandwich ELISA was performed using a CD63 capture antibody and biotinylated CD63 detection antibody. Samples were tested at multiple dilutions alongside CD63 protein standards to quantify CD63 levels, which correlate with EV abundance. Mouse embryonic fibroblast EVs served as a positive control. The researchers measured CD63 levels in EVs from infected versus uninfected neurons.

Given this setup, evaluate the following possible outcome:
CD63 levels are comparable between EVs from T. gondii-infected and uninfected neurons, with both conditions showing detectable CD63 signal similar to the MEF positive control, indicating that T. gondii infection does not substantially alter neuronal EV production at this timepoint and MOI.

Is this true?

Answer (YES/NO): NO